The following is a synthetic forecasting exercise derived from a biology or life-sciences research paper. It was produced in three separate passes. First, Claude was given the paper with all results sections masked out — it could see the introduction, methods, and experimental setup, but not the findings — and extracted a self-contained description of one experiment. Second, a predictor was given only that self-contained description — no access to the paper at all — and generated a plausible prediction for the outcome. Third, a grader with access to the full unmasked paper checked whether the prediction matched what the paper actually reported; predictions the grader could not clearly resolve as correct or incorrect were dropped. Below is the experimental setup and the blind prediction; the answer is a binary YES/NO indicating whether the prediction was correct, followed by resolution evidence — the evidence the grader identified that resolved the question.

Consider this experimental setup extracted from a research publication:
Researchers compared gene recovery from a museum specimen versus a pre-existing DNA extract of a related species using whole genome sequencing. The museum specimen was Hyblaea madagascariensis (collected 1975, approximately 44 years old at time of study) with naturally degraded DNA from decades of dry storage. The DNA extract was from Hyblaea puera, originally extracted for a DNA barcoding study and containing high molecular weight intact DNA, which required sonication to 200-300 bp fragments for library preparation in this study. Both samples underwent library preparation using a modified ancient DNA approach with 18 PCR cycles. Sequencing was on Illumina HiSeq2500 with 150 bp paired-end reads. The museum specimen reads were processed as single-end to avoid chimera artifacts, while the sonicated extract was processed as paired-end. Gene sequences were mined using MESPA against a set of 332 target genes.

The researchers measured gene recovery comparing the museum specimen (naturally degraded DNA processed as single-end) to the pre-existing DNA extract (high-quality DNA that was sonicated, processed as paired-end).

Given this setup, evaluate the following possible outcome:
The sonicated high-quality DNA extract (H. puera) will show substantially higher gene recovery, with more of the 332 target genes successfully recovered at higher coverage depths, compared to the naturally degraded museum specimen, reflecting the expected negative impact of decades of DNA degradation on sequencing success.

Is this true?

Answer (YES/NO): NO